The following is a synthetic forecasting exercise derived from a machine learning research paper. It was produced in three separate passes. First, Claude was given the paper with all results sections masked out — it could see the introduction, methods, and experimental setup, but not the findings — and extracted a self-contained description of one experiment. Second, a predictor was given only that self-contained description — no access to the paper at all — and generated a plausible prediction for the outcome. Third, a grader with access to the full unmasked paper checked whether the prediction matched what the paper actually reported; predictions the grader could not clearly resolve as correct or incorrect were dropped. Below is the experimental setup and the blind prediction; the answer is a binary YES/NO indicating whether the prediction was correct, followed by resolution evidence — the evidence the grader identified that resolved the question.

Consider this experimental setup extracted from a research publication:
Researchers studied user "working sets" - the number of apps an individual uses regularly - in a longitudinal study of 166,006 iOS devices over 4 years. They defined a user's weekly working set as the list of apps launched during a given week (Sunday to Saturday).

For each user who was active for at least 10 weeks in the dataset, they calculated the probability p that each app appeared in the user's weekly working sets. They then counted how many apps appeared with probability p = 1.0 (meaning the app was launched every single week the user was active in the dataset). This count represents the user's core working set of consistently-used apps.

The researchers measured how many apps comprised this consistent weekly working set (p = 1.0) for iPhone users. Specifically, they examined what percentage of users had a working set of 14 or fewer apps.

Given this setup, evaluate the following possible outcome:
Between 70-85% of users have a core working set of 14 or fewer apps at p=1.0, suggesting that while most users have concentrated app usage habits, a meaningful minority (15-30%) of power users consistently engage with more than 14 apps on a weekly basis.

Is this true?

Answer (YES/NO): NO